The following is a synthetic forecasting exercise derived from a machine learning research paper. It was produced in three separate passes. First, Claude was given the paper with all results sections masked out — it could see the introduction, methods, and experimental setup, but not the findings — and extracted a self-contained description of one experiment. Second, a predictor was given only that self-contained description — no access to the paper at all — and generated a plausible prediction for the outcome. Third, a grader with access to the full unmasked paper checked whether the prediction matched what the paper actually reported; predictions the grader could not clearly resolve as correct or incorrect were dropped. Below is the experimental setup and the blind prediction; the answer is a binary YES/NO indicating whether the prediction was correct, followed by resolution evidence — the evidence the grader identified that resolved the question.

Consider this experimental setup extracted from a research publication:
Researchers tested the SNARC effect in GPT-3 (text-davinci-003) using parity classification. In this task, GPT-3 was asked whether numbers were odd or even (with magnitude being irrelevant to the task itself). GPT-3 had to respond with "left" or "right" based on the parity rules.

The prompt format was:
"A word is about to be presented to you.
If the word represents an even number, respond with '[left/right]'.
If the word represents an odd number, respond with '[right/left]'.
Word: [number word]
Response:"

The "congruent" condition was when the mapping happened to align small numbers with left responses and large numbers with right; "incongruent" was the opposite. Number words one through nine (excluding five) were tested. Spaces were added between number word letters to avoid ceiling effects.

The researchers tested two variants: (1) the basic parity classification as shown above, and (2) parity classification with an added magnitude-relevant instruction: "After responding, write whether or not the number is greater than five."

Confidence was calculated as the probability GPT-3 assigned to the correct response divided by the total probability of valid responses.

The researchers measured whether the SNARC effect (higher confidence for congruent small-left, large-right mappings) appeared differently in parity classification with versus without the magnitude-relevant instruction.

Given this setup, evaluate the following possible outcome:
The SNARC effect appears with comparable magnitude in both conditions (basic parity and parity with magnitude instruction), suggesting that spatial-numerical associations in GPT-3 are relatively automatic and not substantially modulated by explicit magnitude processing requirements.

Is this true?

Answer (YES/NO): NO